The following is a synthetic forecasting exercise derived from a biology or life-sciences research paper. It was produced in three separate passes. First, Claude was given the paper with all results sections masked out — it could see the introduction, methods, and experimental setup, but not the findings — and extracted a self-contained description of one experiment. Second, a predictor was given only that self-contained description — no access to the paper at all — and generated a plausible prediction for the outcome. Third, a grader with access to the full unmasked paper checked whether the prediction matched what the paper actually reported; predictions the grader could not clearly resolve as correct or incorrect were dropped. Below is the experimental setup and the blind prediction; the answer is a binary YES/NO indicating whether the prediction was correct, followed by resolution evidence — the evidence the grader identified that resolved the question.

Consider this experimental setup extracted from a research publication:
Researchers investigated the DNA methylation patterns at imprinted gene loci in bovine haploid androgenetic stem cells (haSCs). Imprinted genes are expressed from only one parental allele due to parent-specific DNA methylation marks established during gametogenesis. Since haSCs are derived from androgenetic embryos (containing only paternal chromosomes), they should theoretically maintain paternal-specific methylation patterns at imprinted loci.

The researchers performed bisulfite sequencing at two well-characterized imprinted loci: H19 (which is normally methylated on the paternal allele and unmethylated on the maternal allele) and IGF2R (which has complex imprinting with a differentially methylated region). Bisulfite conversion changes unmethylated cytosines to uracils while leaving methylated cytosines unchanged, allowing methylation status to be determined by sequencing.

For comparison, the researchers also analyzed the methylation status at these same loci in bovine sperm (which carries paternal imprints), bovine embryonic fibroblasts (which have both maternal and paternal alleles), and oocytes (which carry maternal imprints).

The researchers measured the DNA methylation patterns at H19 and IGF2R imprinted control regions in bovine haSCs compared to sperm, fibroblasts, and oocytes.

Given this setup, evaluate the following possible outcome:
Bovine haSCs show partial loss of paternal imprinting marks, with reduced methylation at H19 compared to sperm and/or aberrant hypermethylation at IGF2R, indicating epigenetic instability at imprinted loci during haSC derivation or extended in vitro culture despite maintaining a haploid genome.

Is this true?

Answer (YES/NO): NO